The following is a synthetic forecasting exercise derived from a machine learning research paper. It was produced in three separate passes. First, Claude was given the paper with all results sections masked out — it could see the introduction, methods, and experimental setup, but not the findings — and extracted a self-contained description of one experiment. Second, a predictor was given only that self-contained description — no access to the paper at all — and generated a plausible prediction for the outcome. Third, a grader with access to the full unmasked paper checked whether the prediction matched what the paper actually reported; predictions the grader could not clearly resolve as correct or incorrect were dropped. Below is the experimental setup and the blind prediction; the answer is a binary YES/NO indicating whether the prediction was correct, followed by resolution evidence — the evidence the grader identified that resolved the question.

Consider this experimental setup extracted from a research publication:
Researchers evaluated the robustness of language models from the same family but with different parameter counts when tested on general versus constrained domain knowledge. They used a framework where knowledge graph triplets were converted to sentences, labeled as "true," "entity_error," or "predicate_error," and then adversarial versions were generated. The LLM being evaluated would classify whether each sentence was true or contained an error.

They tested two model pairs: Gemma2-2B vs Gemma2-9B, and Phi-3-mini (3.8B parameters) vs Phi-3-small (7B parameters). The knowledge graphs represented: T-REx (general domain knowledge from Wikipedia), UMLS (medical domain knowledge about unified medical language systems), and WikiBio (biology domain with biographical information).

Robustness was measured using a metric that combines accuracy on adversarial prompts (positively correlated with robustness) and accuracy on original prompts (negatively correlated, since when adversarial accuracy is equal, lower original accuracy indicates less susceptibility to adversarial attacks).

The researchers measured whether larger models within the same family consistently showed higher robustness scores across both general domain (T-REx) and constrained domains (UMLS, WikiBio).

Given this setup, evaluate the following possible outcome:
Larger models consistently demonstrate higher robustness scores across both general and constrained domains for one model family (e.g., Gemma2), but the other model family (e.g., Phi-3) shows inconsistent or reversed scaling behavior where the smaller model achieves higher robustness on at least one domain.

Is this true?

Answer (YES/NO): NO